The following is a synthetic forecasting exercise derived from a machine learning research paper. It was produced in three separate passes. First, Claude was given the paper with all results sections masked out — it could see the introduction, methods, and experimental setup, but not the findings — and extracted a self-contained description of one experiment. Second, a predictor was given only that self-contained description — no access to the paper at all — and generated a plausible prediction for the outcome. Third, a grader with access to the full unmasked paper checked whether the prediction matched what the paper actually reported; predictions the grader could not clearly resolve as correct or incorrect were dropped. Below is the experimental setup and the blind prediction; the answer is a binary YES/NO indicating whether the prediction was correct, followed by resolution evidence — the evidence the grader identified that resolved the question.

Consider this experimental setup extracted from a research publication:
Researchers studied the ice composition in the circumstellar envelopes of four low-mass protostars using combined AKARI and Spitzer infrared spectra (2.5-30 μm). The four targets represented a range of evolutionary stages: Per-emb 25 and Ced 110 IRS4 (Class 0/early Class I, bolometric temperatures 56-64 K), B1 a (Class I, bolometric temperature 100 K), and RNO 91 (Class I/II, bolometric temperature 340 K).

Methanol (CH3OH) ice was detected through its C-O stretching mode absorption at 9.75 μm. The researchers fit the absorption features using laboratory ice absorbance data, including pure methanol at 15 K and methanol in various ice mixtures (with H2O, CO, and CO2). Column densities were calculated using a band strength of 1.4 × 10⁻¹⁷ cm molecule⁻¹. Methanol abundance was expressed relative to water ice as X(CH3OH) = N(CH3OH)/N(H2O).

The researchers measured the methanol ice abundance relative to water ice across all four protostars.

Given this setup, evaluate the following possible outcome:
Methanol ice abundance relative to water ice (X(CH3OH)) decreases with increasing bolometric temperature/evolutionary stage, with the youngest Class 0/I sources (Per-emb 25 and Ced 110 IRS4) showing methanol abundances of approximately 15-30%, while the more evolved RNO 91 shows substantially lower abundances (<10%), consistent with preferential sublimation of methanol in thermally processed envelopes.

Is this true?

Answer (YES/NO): NO